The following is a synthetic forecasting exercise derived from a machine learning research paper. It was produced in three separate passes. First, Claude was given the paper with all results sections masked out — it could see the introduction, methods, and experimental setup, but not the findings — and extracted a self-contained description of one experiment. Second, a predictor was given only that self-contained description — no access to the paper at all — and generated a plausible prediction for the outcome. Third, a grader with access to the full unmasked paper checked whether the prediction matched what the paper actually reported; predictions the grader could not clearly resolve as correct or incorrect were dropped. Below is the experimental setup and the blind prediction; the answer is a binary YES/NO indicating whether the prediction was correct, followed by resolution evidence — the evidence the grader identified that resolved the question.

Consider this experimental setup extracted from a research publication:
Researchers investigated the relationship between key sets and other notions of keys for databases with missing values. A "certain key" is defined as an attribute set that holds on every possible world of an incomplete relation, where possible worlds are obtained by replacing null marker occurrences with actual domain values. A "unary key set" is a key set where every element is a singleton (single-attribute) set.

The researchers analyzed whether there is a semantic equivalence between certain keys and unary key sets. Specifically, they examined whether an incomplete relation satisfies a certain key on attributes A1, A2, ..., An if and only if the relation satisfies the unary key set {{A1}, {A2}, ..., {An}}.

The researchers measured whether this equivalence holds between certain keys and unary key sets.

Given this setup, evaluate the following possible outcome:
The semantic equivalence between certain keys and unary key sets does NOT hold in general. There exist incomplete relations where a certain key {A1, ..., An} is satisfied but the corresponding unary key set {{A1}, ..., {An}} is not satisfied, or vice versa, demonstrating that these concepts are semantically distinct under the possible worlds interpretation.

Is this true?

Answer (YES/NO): NO